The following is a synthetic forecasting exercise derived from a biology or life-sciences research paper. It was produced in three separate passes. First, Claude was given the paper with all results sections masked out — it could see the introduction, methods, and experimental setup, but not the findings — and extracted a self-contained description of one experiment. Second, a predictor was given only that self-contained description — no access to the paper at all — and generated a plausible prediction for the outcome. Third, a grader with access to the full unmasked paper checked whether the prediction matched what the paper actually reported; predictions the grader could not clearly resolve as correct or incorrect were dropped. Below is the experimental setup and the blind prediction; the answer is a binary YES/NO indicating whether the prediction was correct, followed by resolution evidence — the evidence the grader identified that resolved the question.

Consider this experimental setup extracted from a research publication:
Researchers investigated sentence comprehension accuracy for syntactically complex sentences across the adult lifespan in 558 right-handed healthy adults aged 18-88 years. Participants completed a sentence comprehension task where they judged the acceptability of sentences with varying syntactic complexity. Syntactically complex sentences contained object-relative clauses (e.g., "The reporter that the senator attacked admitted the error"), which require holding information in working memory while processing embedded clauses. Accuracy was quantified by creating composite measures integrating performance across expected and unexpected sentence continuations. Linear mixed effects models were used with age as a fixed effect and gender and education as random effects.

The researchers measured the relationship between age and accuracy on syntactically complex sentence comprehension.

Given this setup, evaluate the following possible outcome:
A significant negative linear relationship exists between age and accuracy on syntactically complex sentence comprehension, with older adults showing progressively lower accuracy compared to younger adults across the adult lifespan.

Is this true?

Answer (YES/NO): NO